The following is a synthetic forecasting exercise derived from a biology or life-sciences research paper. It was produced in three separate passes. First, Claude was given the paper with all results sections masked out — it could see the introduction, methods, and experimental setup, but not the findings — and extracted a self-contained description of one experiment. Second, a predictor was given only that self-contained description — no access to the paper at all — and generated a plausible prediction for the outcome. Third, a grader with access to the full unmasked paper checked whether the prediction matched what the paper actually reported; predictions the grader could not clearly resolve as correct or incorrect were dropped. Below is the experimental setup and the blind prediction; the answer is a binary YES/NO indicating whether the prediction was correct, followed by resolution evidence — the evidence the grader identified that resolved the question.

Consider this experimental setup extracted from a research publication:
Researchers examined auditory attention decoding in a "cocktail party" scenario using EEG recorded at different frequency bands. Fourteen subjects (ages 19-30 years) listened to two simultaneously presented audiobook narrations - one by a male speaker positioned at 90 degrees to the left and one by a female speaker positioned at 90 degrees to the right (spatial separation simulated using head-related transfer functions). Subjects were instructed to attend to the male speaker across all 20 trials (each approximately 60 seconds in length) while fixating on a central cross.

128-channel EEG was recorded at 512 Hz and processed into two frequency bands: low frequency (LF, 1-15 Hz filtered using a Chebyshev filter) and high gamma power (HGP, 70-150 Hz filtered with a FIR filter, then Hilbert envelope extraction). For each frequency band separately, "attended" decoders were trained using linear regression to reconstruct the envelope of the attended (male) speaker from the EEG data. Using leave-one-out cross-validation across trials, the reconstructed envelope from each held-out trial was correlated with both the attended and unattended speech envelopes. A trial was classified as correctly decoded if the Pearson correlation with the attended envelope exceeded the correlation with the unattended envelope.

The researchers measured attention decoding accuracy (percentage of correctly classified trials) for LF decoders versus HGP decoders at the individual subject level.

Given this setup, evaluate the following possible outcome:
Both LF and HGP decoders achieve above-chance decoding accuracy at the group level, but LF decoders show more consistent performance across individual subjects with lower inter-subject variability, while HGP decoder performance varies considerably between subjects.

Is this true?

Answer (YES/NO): YES